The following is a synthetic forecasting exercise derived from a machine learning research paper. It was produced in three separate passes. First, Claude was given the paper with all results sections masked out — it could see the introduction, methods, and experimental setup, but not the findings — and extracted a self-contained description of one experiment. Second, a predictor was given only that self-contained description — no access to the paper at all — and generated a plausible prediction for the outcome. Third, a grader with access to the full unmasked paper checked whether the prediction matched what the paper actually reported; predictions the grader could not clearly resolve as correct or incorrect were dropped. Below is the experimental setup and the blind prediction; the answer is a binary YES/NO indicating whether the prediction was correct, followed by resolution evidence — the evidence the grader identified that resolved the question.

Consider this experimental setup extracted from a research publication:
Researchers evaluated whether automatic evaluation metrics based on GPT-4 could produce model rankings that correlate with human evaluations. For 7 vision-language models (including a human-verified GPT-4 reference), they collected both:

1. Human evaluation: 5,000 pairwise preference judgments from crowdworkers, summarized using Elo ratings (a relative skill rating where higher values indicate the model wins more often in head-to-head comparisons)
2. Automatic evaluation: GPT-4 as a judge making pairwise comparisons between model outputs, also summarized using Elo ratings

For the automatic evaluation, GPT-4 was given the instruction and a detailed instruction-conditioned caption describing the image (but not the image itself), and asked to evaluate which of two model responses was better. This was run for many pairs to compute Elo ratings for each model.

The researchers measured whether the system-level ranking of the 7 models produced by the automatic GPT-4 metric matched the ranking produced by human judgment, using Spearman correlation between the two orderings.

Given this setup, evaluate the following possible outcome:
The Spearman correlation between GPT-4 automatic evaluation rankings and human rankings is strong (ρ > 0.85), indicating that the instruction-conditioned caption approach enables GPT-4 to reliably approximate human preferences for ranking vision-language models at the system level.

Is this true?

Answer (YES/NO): YES